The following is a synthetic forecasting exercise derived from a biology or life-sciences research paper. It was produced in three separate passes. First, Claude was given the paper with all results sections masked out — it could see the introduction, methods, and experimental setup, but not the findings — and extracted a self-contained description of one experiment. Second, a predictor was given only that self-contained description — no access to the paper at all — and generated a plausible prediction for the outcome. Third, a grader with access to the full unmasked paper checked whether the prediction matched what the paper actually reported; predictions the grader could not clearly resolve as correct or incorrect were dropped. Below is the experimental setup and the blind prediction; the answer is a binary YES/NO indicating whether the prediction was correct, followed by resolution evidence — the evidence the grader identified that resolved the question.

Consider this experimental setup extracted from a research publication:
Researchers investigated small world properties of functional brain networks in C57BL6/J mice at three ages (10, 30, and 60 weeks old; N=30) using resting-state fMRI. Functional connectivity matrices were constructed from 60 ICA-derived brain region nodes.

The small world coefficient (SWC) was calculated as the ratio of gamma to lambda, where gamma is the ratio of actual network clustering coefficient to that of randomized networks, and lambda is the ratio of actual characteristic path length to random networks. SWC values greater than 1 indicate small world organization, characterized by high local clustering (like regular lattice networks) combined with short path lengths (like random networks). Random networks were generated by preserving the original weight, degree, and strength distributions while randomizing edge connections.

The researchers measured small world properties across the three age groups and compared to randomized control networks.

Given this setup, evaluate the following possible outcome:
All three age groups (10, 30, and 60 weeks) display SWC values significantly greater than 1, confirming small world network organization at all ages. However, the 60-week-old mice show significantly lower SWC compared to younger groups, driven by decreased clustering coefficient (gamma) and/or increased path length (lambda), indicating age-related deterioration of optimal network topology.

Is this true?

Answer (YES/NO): NO